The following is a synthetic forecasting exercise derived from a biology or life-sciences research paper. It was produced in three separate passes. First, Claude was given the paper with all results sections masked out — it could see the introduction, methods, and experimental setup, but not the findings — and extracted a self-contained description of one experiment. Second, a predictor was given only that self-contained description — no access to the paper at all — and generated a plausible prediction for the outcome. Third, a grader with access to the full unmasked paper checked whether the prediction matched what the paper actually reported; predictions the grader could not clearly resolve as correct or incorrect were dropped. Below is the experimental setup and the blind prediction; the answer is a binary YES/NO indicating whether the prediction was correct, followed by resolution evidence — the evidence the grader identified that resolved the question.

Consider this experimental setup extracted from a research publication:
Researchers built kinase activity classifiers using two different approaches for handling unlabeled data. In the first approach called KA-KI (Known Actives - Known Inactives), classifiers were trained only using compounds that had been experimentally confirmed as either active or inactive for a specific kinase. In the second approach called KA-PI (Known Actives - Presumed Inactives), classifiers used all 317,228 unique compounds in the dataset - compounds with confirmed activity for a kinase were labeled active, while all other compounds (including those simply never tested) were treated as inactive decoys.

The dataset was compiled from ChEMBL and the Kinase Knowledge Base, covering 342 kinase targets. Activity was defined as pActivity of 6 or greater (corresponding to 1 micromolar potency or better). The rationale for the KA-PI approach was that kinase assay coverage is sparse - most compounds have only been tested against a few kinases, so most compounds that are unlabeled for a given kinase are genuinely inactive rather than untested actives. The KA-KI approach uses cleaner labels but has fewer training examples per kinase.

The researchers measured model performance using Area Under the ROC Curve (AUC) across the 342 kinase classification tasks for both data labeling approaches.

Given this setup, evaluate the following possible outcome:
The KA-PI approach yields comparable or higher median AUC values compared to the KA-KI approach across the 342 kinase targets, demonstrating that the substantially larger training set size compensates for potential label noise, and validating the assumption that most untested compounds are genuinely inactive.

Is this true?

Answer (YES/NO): YES